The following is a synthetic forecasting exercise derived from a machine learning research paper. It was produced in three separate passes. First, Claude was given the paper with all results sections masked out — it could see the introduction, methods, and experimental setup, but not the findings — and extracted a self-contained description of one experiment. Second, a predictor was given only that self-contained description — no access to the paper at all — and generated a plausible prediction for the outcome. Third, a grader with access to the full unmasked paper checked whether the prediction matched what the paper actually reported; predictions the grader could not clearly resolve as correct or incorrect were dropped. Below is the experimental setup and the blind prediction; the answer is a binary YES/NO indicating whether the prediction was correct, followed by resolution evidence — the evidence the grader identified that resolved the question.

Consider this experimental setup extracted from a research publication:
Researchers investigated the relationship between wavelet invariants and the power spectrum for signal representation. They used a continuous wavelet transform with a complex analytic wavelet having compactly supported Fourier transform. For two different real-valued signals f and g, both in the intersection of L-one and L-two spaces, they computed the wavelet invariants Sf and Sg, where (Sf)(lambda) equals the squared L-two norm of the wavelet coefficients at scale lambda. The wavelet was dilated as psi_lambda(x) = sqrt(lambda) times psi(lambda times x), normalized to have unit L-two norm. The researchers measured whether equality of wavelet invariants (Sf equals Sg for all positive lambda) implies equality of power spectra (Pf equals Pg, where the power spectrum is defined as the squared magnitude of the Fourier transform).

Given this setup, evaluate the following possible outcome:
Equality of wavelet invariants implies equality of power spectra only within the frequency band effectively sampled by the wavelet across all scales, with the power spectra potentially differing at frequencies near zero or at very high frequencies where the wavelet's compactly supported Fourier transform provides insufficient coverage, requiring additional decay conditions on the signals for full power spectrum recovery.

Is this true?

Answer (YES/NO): NO